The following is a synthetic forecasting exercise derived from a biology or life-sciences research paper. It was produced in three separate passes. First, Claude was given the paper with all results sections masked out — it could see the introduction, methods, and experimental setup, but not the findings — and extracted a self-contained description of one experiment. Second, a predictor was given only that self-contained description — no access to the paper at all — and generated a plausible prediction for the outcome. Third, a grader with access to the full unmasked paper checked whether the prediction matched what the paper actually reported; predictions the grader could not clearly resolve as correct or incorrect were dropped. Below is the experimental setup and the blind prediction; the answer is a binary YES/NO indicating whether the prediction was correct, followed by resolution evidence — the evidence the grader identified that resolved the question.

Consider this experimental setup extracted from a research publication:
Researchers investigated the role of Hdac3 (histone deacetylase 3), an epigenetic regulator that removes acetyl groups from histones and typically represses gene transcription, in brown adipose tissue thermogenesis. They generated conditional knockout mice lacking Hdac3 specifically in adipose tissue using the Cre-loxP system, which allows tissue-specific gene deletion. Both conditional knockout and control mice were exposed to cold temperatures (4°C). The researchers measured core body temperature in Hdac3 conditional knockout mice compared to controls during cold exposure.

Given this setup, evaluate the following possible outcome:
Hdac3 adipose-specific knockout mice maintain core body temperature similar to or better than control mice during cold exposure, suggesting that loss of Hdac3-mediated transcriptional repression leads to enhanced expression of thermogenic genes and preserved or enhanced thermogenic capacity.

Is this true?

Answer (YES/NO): NO